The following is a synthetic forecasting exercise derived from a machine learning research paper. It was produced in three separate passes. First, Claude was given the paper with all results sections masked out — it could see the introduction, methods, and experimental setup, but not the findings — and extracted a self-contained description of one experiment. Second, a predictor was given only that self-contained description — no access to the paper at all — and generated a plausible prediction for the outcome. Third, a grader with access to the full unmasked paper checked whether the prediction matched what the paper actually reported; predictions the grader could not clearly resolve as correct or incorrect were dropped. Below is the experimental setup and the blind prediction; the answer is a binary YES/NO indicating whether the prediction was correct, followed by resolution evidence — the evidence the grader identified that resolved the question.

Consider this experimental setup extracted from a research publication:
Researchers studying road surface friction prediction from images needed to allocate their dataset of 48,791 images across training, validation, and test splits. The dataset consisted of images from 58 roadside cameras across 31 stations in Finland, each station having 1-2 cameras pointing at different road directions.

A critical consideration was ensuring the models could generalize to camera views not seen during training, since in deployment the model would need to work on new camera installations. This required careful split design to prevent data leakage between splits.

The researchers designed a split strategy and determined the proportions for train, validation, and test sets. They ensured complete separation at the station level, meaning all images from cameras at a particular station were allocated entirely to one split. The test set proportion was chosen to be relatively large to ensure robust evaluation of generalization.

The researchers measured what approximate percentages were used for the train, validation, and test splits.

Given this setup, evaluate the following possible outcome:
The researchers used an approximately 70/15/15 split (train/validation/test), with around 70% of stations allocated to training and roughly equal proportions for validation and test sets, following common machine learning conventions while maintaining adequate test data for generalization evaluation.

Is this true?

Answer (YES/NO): NO